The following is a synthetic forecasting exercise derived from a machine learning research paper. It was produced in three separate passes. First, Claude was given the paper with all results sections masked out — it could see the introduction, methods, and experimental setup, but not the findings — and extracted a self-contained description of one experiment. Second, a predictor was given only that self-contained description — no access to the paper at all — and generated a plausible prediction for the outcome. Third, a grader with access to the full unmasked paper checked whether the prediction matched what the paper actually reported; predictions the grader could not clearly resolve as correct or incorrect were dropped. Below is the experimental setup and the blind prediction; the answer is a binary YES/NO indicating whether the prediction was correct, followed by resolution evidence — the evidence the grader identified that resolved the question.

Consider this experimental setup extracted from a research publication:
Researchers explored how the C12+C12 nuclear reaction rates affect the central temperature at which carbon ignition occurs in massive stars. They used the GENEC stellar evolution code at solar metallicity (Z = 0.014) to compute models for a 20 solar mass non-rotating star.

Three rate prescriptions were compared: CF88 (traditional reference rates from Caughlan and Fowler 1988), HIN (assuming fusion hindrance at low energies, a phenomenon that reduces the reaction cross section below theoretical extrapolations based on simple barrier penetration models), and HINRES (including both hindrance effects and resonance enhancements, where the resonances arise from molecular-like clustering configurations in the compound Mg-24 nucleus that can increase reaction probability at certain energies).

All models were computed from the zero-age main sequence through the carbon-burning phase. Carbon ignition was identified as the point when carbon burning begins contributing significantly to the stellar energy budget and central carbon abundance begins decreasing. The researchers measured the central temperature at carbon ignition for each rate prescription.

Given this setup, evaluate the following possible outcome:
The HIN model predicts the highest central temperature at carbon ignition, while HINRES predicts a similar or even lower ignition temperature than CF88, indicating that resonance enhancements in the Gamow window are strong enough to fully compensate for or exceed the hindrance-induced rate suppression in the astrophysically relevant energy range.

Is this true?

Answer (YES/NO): NO